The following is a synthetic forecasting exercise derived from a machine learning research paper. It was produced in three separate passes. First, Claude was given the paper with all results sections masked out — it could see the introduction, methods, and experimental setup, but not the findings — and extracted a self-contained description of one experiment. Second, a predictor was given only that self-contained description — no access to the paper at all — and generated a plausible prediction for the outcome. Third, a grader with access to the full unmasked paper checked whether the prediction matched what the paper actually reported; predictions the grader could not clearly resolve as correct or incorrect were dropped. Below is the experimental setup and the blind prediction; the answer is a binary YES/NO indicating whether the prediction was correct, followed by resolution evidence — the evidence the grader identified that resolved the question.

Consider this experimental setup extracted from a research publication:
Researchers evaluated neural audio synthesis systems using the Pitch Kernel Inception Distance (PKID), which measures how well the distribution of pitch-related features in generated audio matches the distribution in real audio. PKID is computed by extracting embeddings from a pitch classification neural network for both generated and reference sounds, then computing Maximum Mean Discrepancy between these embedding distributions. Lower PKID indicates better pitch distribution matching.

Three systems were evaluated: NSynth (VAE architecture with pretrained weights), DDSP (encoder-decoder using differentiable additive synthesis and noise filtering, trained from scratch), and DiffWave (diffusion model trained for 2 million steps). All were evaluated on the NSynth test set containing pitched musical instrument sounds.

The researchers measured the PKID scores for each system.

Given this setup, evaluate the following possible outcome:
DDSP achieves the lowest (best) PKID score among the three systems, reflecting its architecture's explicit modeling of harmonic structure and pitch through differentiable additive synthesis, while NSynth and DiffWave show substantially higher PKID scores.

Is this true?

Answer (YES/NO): YES